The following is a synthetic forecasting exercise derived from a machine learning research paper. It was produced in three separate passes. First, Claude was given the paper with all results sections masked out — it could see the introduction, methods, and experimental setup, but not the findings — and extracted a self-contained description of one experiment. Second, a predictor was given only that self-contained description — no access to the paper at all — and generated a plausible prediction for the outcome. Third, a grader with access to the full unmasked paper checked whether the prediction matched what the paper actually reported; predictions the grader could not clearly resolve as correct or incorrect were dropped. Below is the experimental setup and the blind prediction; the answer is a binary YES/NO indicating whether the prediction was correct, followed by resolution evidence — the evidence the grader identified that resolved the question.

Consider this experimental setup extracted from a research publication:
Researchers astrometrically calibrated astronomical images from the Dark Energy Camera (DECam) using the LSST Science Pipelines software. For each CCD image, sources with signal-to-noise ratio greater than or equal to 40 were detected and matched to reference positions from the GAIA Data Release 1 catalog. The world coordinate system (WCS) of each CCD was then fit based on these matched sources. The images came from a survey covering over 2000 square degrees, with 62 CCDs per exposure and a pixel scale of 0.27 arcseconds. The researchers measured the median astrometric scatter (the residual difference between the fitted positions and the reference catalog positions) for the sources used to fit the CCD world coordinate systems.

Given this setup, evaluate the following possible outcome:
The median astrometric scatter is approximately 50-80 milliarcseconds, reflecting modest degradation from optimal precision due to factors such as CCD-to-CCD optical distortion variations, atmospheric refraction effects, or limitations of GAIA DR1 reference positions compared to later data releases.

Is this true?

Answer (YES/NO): NO